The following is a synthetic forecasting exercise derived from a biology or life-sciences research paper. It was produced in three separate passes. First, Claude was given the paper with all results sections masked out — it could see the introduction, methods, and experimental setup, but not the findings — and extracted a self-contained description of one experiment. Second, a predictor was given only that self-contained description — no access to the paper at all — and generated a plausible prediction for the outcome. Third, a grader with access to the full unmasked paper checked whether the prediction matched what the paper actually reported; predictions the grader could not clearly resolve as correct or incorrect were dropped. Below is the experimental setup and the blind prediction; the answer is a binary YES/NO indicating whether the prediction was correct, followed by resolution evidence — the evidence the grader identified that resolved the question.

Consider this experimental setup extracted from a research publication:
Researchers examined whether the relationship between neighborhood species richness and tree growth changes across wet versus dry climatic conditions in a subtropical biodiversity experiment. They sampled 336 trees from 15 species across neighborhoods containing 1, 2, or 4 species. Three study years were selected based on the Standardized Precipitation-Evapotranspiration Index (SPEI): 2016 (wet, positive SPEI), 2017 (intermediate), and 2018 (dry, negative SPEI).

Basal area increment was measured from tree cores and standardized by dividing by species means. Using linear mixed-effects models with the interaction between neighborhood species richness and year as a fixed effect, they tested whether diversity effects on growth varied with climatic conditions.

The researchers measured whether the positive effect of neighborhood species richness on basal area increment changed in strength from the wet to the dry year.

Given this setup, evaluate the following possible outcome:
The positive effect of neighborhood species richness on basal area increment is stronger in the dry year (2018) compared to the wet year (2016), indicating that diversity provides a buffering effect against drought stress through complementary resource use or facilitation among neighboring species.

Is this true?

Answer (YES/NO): NO